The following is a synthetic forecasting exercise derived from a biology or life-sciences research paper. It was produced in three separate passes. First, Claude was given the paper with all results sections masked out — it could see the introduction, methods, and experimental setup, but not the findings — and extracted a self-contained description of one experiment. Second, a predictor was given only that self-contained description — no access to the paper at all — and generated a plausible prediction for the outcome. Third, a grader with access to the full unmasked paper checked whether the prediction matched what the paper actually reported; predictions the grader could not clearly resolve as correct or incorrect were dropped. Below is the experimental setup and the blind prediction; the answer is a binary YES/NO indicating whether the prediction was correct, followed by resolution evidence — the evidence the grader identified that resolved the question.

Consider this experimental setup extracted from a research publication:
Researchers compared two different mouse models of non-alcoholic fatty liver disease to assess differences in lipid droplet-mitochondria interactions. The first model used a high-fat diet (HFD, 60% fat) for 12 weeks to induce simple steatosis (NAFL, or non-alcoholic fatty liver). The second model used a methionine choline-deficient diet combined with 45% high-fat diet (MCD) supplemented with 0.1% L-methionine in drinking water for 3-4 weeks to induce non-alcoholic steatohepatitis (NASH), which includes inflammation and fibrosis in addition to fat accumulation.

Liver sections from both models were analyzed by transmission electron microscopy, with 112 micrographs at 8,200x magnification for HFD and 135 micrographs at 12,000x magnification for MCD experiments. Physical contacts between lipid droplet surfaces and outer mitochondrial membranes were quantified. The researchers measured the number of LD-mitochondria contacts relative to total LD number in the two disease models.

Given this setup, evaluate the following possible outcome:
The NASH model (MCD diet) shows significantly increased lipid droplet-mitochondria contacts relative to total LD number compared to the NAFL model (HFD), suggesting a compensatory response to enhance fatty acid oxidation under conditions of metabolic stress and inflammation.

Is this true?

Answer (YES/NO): NO